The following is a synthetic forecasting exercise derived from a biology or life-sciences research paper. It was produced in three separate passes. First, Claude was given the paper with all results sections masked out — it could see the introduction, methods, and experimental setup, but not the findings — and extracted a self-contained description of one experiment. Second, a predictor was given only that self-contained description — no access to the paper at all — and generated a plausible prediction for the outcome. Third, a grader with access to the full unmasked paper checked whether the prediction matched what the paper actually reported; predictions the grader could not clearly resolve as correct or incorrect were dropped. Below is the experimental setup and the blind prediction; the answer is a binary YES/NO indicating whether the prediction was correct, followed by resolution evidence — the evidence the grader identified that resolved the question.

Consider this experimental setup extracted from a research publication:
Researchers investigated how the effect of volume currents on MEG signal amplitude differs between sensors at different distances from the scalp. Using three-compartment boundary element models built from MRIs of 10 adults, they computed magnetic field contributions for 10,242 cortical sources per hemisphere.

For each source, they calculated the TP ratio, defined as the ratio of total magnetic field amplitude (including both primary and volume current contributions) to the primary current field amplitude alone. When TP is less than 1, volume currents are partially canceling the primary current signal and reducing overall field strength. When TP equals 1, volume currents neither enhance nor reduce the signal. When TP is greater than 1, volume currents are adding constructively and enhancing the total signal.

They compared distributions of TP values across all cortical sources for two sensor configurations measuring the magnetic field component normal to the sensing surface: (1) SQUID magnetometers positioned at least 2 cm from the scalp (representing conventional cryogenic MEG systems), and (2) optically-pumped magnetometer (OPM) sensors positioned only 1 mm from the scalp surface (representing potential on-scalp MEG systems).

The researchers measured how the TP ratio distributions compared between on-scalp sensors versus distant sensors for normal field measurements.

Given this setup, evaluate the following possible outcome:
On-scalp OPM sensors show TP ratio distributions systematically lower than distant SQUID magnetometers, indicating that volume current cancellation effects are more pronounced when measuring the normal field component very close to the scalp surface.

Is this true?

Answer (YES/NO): NO